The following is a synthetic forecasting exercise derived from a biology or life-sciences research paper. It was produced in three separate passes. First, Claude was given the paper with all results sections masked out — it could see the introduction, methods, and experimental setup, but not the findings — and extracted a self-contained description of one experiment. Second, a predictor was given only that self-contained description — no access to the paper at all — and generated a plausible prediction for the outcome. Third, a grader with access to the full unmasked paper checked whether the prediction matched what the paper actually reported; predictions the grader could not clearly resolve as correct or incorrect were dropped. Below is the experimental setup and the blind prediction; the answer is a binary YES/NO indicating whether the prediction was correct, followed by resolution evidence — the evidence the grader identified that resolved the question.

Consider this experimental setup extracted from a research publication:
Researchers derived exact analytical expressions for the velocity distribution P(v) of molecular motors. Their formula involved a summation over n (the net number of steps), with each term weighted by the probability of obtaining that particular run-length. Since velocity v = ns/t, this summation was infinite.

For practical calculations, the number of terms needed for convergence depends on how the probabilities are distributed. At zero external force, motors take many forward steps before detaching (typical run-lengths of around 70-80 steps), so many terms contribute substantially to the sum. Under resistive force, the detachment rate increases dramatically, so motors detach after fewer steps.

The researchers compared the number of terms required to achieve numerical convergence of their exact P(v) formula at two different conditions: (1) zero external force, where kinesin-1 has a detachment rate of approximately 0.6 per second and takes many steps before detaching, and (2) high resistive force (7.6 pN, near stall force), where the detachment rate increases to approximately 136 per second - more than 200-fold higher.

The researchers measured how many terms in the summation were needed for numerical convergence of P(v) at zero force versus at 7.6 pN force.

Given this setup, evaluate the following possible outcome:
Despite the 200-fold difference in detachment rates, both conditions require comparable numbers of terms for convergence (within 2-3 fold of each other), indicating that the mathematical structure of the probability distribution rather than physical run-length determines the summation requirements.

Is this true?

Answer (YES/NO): NO